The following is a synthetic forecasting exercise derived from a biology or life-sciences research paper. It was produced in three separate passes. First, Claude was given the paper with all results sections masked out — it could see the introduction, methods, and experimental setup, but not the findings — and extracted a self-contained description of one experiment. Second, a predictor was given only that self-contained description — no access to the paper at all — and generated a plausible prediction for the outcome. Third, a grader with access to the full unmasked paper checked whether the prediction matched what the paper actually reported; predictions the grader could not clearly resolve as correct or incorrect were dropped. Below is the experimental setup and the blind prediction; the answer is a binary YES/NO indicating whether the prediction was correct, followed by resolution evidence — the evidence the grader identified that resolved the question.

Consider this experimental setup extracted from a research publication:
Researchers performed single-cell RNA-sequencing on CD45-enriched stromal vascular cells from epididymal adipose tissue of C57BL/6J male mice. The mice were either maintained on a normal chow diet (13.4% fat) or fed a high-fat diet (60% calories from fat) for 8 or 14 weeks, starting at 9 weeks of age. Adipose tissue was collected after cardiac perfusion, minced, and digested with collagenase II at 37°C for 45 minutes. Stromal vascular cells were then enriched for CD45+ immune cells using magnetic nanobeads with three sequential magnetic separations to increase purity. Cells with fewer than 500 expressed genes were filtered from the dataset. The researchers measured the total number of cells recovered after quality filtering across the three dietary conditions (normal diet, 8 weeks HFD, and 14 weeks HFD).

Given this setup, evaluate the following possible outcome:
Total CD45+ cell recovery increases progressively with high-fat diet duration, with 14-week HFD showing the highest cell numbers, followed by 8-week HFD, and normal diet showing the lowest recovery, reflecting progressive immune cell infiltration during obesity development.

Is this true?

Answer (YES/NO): NO